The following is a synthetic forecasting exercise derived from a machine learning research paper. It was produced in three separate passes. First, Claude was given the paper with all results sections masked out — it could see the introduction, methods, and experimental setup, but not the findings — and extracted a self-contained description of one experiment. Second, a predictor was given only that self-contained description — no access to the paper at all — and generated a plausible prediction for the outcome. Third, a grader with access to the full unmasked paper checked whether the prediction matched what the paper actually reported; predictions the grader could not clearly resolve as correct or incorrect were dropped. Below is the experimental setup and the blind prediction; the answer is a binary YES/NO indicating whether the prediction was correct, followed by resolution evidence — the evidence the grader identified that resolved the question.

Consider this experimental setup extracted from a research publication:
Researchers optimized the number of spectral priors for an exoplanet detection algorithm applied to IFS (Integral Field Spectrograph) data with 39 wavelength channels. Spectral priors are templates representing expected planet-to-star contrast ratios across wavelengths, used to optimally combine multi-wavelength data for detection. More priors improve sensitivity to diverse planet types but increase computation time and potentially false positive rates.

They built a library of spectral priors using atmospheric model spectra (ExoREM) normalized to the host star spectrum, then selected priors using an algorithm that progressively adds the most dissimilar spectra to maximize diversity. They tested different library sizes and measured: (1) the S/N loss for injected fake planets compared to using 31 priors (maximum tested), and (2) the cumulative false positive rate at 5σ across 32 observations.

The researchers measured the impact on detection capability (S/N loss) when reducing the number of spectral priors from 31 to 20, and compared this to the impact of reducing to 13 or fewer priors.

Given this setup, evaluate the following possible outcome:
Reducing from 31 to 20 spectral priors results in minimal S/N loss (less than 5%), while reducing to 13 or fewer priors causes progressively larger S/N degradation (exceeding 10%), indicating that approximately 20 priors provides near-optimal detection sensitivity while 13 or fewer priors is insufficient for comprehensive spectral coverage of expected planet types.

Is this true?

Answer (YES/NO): YES